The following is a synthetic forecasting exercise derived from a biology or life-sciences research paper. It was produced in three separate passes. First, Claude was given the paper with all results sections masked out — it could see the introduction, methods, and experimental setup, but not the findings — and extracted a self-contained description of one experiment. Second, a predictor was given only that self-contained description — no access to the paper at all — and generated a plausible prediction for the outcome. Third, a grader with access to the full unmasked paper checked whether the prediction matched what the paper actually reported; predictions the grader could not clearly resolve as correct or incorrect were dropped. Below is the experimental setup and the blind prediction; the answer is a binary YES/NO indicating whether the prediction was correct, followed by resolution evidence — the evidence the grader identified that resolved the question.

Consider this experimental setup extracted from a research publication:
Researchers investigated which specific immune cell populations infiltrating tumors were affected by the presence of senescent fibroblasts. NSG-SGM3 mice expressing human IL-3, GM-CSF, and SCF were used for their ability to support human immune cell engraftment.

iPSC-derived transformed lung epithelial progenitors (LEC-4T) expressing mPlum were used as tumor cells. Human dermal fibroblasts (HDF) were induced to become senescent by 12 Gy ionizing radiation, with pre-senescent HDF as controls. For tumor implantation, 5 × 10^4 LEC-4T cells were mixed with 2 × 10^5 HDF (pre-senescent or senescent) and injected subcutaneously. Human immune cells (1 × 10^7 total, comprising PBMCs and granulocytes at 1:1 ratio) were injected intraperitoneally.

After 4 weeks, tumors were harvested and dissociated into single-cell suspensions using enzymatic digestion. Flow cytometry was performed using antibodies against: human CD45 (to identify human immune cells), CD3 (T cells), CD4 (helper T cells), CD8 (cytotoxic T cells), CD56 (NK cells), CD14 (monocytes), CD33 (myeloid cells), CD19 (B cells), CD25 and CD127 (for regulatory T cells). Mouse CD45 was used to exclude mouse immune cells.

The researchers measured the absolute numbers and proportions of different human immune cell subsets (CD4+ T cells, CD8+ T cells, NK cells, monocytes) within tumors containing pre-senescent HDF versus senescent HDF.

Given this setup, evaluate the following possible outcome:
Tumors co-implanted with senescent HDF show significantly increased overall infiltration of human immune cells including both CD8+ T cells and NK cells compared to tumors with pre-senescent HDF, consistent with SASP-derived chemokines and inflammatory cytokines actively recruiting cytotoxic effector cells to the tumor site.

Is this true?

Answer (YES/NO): NO